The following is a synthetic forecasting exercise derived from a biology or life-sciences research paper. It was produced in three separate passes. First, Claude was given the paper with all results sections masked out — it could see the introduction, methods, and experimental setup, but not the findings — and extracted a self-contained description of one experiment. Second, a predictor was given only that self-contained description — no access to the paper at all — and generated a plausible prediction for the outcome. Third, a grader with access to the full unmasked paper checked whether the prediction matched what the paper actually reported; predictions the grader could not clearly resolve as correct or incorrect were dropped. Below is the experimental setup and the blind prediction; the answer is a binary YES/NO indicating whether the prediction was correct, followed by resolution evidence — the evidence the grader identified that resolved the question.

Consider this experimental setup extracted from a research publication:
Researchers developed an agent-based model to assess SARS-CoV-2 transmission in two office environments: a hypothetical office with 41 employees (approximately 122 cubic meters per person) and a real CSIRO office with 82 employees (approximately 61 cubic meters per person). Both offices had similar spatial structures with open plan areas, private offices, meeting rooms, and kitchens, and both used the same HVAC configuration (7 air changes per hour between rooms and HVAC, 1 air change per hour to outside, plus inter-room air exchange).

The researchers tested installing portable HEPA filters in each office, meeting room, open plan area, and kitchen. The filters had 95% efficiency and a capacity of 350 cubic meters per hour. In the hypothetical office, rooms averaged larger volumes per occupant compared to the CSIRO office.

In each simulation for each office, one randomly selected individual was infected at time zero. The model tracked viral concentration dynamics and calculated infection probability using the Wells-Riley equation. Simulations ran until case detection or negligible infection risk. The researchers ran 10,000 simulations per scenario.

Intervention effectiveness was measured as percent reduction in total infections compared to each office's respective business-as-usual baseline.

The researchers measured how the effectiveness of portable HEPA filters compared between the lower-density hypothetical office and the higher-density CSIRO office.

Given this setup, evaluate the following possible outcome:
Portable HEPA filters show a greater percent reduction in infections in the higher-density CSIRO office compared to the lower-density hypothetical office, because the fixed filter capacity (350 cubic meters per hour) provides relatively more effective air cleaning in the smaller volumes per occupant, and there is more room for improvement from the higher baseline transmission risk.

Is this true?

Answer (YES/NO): NO